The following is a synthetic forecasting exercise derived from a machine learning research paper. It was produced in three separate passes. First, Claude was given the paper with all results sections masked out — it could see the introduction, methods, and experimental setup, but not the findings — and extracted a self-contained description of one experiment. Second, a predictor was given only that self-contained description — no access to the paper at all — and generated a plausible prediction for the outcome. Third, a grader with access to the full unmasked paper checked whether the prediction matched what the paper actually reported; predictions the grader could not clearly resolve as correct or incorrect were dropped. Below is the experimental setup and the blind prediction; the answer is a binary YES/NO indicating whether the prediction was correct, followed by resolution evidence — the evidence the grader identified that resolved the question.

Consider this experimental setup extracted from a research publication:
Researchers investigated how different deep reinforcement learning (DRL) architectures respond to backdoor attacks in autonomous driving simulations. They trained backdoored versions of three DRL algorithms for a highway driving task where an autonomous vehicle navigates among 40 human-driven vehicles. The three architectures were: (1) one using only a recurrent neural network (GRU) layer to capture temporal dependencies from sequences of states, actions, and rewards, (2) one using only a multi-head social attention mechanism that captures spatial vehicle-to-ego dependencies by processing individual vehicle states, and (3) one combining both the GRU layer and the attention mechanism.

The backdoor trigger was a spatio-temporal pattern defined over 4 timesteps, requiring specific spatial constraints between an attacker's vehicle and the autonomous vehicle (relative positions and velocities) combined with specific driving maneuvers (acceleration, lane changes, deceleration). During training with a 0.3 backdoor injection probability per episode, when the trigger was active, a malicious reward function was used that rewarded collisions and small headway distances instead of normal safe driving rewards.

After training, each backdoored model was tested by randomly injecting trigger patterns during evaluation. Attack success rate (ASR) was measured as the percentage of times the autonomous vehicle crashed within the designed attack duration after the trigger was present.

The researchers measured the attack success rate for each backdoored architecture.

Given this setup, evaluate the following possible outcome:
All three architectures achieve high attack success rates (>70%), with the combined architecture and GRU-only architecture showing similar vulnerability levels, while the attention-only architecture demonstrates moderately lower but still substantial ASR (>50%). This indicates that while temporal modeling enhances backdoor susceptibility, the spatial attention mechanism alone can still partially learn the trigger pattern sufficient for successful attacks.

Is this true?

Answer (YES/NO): NO